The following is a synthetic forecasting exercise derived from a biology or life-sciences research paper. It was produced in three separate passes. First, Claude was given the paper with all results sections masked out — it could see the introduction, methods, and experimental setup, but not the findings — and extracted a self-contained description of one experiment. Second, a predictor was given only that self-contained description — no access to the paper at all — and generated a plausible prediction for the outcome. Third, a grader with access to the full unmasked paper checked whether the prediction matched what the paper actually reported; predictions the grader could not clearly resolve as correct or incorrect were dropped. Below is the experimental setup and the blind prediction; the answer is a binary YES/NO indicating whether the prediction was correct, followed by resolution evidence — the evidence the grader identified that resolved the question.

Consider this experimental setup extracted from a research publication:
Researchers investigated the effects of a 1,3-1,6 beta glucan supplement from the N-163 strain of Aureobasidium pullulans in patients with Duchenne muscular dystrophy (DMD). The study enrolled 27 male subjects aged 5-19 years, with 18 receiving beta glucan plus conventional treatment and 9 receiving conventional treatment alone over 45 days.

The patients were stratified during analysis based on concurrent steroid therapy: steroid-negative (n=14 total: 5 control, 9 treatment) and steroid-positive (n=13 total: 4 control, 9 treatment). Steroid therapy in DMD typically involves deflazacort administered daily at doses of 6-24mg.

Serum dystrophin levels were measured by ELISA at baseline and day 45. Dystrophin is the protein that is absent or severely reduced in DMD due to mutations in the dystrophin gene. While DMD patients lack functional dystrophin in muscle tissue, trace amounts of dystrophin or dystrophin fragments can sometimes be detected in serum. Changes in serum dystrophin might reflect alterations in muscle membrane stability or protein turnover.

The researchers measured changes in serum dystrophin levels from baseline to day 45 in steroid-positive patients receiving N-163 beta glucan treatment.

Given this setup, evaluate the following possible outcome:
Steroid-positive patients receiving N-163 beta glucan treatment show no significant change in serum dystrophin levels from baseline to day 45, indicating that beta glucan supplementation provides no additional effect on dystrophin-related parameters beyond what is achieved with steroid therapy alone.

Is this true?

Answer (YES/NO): NO